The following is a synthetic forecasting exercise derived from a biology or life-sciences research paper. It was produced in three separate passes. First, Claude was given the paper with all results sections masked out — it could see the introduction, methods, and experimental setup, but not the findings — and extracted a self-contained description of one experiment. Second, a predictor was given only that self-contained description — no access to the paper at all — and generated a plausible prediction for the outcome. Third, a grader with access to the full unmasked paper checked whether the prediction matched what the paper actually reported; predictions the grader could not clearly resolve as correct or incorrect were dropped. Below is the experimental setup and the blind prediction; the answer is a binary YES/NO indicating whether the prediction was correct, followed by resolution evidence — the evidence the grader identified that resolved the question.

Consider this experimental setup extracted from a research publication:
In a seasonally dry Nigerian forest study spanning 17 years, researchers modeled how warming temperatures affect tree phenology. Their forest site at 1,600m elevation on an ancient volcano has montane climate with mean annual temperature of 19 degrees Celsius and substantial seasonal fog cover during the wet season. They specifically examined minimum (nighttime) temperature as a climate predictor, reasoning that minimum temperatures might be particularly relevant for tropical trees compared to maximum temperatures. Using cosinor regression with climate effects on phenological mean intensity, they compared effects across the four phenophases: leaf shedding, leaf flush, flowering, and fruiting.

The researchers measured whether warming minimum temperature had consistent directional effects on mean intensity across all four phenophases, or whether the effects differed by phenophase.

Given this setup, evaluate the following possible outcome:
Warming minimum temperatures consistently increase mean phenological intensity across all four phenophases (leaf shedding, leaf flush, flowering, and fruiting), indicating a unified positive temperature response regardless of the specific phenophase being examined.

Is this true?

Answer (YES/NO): NO